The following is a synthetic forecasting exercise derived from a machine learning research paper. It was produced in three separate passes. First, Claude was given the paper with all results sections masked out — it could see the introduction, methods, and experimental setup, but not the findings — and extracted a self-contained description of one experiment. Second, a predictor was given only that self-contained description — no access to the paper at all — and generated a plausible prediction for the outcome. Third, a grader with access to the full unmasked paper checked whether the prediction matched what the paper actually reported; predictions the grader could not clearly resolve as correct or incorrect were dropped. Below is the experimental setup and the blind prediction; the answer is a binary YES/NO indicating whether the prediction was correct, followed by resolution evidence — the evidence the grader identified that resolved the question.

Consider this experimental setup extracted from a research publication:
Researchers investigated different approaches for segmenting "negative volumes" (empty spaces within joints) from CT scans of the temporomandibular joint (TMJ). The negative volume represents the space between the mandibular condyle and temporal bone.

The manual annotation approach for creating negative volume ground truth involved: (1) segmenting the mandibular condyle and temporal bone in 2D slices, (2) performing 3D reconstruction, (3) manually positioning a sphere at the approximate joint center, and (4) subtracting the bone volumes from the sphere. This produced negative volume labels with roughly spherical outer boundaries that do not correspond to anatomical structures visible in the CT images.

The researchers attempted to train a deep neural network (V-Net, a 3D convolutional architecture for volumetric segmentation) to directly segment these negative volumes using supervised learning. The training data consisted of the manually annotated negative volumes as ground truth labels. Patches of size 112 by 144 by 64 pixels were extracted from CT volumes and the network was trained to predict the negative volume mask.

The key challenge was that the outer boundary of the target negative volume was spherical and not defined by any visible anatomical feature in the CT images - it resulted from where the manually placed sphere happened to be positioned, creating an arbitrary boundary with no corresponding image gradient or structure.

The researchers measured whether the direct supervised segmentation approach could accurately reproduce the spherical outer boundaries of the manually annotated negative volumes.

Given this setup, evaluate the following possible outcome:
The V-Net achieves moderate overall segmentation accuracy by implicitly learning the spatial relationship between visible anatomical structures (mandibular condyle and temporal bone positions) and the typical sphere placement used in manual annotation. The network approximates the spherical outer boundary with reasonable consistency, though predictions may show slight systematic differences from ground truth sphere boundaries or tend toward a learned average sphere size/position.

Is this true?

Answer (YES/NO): NO